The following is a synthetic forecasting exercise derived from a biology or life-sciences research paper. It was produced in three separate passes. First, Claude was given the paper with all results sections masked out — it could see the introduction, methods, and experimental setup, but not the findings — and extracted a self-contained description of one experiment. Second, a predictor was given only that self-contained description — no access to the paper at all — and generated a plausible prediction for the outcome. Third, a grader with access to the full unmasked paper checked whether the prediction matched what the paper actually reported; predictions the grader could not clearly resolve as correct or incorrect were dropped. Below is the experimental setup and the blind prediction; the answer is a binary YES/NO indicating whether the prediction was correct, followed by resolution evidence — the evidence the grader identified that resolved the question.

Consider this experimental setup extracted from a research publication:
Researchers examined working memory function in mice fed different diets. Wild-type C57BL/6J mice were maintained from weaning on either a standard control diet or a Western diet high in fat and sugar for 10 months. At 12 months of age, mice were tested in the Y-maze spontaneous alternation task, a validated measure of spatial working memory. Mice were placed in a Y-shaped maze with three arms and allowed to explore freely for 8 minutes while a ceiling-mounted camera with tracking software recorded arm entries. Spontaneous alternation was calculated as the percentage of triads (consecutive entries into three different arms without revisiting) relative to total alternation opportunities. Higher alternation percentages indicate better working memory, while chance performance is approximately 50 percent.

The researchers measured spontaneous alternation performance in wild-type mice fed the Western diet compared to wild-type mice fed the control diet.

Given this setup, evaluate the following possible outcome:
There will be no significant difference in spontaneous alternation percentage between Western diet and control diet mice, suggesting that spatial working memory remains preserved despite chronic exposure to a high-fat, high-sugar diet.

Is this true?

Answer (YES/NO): NO